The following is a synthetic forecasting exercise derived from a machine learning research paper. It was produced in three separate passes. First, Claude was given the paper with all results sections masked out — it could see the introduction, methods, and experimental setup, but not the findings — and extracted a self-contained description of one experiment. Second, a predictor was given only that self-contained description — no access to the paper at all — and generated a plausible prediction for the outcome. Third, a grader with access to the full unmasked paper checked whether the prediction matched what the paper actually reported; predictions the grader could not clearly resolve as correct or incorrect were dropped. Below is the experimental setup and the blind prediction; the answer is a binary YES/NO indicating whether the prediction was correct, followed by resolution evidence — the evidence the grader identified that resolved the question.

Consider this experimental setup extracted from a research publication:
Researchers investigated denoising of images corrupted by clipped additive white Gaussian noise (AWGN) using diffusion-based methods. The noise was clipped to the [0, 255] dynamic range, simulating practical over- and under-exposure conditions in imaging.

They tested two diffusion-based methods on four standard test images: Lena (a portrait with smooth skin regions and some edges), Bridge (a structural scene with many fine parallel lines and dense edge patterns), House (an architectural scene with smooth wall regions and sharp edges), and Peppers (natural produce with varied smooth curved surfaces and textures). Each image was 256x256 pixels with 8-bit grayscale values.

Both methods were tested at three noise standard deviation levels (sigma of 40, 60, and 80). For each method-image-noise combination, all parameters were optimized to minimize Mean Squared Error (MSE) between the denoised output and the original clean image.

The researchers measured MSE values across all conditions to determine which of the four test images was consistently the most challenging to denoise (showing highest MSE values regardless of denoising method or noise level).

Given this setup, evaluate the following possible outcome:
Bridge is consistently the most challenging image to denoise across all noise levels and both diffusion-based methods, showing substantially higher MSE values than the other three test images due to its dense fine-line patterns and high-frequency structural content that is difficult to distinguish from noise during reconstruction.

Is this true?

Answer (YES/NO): YES